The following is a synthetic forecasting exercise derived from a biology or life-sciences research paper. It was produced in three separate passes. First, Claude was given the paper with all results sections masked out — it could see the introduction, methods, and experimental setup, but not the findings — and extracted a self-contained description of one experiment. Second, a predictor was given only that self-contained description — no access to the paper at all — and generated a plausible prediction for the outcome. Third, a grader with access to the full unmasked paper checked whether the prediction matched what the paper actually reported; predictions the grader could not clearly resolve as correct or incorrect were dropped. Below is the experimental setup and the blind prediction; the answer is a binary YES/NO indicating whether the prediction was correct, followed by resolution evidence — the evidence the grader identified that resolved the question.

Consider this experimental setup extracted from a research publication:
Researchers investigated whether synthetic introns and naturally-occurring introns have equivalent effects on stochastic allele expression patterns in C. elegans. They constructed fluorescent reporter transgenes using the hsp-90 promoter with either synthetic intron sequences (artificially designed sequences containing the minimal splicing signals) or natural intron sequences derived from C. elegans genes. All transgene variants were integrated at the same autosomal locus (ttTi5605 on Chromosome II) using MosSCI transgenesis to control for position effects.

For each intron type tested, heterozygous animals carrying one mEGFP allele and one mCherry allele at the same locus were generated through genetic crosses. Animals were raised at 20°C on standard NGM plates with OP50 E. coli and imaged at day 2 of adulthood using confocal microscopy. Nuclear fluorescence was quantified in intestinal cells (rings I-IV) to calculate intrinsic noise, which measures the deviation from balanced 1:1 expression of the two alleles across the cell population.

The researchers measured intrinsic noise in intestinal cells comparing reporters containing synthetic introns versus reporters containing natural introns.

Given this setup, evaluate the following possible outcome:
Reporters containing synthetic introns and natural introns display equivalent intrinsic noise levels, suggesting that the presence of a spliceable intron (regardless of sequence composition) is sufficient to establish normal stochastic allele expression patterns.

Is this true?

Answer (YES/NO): YES